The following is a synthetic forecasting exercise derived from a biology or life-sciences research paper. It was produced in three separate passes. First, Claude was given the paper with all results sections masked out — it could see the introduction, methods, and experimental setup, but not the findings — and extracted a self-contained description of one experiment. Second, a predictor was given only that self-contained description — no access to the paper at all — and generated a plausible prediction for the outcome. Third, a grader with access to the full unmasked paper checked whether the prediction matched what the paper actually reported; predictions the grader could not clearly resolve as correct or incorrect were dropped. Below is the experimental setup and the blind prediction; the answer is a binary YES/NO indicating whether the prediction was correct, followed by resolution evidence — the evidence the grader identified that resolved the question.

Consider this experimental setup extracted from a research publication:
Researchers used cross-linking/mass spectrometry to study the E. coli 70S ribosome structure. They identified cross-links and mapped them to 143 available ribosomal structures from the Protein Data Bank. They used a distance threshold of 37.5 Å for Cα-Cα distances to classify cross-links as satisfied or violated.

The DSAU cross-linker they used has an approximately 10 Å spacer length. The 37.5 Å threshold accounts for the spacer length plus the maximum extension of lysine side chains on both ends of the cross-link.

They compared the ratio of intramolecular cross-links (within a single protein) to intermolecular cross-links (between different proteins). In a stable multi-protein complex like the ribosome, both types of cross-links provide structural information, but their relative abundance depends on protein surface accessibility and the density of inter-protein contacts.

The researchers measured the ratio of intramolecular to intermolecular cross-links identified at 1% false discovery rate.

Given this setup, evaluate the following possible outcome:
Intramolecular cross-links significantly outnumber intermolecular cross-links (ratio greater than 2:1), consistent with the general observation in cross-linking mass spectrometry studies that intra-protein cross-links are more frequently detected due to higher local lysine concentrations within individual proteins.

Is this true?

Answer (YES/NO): NO